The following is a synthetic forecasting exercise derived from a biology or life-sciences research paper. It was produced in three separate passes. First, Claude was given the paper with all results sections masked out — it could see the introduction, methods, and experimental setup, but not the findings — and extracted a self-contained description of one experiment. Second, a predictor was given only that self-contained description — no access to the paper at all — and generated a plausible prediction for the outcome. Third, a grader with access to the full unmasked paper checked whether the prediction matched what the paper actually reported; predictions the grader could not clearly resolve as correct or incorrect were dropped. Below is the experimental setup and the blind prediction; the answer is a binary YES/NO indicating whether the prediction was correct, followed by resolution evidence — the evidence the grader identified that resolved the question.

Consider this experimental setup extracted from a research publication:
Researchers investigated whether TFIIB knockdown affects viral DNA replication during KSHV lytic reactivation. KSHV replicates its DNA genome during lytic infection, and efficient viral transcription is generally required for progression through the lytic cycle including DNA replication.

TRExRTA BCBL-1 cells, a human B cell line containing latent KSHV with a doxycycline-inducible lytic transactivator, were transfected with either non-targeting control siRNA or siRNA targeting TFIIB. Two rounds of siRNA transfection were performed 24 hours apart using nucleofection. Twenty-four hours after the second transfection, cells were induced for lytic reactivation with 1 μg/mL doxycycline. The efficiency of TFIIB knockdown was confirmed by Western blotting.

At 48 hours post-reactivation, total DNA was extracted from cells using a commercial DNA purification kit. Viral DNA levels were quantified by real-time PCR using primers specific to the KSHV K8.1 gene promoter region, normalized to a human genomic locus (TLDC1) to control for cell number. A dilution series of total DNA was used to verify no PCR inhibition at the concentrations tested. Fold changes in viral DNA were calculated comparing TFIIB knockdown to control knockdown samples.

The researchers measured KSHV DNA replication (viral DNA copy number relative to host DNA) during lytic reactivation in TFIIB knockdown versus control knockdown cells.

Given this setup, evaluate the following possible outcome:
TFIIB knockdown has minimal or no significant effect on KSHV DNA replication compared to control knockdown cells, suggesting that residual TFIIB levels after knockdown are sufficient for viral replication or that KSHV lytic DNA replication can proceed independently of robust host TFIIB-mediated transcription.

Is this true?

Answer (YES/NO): NO